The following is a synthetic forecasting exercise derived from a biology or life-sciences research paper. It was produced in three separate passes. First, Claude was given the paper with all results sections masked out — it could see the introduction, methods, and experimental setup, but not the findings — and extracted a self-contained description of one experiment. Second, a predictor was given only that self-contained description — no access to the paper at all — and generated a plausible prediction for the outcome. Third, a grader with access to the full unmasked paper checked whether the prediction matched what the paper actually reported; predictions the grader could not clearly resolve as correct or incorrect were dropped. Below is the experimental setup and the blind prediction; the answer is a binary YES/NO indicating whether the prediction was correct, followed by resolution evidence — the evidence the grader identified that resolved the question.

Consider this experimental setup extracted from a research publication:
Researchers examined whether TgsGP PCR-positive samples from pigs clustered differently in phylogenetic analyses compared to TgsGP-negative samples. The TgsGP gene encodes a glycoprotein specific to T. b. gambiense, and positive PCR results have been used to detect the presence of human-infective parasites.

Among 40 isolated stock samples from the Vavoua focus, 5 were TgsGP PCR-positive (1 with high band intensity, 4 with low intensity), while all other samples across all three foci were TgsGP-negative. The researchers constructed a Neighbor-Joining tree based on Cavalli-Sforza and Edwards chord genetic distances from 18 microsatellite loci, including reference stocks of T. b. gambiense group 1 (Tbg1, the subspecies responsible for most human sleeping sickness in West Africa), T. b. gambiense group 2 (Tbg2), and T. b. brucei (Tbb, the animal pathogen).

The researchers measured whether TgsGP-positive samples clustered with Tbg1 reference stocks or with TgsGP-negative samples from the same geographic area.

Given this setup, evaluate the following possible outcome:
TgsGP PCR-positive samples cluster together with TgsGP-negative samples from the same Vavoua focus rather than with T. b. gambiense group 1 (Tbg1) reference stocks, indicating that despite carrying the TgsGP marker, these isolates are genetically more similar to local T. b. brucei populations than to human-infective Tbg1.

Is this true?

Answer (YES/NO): YES